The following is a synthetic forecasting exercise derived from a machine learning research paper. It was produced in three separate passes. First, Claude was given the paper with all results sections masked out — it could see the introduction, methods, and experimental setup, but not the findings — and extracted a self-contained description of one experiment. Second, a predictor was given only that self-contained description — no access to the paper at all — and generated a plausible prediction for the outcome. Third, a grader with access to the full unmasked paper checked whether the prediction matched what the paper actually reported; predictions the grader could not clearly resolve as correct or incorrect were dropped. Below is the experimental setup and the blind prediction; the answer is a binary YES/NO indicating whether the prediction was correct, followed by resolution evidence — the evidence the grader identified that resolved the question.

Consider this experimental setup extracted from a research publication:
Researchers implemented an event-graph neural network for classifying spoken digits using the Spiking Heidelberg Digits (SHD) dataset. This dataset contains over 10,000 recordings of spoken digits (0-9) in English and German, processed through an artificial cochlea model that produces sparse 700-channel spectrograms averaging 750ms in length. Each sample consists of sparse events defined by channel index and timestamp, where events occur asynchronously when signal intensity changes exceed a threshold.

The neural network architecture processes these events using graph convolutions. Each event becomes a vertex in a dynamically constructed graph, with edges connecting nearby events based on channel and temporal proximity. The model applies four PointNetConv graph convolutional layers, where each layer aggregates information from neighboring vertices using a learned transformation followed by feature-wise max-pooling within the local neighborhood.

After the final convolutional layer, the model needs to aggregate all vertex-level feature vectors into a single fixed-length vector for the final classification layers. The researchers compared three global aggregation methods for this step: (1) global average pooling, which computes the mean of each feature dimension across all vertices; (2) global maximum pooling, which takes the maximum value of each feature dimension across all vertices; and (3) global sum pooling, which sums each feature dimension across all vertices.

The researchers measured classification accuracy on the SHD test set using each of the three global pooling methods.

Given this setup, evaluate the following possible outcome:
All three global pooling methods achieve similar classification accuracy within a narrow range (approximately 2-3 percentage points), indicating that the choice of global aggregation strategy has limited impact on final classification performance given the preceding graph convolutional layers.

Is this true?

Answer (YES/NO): NO